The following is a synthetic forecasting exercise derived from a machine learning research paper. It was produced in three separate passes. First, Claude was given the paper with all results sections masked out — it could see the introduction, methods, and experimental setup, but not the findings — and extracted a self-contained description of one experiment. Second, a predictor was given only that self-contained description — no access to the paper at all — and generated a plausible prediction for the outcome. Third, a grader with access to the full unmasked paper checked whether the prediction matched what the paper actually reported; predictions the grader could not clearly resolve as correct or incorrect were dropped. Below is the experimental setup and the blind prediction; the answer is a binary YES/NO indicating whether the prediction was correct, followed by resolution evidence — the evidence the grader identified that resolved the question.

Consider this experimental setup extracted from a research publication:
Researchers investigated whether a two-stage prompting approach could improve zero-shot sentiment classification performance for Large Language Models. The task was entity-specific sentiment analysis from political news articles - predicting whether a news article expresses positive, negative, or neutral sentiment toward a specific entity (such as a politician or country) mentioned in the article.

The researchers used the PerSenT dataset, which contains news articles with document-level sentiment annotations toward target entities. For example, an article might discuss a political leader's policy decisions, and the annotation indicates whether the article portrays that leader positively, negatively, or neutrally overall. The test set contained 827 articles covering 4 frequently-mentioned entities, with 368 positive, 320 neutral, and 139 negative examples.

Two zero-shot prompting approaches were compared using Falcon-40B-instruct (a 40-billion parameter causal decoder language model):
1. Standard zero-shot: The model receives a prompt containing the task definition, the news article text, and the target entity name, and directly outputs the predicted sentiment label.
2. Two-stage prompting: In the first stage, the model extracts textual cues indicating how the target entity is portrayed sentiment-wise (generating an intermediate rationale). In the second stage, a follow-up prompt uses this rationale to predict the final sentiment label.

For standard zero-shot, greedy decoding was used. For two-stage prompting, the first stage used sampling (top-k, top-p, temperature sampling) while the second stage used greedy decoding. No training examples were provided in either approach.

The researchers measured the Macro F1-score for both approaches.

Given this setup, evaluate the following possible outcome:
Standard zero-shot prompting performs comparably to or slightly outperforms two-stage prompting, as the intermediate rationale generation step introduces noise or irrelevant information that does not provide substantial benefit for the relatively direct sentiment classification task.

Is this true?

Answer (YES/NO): NO